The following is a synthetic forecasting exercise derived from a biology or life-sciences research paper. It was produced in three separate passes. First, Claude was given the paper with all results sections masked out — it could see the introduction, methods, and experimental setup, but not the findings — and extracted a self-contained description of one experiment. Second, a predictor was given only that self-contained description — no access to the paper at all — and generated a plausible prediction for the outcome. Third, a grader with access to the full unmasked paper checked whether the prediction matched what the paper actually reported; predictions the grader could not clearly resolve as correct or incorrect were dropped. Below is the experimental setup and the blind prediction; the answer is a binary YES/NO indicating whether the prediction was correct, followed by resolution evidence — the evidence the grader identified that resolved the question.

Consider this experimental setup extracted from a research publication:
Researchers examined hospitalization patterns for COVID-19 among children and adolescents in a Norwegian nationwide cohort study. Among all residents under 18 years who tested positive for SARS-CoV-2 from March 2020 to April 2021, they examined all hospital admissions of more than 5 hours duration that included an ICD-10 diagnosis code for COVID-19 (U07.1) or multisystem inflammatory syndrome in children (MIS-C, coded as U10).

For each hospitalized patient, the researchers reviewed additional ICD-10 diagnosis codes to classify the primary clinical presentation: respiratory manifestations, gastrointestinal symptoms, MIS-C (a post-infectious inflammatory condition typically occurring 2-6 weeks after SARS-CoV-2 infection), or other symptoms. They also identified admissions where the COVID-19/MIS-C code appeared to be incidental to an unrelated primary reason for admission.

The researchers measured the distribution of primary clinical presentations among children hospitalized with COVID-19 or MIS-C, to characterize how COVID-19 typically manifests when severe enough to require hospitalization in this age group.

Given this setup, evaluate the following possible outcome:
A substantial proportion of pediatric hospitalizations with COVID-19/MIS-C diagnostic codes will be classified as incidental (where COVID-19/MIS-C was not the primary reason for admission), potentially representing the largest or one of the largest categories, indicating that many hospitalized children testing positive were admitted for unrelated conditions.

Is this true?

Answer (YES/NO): NO